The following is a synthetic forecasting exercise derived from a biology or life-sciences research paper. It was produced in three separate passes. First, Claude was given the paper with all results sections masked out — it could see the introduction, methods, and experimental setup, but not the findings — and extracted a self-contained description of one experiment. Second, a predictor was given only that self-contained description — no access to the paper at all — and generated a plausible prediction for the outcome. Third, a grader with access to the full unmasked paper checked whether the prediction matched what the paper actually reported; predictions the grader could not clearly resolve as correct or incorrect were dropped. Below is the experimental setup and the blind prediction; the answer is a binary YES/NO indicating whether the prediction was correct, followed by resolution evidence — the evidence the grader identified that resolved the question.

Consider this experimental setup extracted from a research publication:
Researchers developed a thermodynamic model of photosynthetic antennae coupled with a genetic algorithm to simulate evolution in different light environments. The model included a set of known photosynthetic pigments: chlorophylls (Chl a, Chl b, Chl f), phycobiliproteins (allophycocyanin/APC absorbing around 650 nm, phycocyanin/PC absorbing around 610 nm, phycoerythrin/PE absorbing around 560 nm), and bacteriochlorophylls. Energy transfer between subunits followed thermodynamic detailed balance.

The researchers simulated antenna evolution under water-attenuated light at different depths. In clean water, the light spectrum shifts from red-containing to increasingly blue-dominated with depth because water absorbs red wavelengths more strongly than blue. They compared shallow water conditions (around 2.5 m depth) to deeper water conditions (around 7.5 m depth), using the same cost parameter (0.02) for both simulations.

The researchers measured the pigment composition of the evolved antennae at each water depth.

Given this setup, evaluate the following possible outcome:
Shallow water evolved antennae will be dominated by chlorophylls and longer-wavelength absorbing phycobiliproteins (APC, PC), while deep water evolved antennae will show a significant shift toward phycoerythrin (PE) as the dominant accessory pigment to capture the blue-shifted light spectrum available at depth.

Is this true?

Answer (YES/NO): NO